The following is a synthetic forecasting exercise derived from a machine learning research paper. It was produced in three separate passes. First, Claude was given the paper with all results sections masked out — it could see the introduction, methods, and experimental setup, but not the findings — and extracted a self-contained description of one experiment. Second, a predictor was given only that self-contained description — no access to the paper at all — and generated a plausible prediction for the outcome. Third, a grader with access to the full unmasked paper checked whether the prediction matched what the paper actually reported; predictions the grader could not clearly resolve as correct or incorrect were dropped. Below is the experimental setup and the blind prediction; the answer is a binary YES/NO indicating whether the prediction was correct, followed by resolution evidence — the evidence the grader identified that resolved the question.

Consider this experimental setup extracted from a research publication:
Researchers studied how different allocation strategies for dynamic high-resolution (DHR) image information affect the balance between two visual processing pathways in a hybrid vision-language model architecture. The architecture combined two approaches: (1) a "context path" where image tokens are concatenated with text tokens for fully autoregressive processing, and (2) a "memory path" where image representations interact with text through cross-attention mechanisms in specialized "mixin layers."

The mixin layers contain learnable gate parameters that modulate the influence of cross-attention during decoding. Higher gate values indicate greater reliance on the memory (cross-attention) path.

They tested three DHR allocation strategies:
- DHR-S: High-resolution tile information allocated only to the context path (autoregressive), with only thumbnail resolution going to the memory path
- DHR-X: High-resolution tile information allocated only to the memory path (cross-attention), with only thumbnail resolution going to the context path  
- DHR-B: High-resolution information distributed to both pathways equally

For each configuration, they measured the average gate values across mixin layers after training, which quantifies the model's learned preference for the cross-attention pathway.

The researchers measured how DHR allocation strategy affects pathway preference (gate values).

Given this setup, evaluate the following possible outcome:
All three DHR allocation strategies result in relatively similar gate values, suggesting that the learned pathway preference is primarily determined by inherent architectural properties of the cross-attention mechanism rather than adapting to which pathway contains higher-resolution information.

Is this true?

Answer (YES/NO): NO